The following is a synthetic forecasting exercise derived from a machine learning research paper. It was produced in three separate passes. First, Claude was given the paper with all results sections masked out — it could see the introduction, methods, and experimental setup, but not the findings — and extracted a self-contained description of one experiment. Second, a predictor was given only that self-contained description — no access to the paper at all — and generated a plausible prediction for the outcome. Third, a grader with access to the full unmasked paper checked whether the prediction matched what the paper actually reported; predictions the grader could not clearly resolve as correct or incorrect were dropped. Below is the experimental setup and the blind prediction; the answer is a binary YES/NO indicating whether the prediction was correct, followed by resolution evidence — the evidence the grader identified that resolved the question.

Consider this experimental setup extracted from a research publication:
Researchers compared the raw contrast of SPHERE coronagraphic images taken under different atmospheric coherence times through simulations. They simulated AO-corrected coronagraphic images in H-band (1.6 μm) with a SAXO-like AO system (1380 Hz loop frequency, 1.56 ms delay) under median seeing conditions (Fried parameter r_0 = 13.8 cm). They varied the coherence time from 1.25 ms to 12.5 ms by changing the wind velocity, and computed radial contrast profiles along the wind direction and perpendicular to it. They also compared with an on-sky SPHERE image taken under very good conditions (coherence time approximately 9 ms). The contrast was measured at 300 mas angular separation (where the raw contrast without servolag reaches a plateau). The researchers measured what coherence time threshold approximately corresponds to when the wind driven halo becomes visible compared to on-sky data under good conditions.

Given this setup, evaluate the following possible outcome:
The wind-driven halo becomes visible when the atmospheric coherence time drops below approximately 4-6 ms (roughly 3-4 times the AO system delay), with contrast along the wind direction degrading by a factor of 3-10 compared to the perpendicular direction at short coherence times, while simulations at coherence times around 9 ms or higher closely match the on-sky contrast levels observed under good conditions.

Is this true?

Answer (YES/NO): NO